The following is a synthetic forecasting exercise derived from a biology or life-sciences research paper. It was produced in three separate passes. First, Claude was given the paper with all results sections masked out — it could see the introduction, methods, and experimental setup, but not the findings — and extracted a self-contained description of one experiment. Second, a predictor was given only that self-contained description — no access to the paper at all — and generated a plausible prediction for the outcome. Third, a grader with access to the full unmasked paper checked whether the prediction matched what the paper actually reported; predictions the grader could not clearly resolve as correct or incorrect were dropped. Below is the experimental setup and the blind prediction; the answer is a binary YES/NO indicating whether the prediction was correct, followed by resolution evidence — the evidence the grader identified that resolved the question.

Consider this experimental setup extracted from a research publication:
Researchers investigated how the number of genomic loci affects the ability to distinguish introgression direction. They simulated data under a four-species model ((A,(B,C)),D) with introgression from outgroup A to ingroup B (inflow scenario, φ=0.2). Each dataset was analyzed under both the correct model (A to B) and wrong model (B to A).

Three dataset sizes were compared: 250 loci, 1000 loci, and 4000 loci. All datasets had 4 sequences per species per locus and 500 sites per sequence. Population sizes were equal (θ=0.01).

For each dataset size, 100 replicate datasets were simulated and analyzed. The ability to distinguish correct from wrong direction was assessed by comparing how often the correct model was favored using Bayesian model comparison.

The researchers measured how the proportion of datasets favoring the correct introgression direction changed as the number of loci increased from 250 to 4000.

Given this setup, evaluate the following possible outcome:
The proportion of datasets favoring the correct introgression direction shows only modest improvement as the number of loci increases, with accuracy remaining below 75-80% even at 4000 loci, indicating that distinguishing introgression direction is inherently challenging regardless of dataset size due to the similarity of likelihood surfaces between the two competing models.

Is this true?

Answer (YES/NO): NO